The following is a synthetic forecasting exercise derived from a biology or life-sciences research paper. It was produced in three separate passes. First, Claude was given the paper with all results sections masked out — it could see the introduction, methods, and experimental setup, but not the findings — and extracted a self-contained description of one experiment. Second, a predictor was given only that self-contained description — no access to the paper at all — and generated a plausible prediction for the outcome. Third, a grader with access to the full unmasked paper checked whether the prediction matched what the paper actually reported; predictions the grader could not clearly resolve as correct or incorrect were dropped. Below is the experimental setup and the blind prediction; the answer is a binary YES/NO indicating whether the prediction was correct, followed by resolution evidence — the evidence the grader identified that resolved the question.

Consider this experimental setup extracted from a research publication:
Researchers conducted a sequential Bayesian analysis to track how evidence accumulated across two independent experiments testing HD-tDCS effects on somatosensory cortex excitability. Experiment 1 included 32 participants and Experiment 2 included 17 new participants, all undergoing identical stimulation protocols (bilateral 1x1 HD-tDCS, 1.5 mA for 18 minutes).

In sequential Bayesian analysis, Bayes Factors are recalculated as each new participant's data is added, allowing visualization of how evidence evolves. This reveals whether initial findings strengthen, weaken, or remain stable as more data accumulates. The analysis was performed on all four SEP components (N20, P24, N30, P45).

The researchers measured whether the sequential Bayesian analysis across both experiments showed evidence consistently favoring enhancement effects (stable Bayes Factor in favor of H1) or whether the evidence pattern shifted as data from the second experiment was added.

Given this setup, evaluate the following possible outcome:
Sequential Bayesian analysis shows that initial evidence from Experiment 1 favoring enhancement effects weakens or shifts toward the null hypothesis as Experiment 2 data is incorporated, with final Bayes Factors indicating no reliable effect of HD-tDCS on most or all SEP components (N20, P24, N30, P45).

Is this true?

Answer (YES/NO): YES